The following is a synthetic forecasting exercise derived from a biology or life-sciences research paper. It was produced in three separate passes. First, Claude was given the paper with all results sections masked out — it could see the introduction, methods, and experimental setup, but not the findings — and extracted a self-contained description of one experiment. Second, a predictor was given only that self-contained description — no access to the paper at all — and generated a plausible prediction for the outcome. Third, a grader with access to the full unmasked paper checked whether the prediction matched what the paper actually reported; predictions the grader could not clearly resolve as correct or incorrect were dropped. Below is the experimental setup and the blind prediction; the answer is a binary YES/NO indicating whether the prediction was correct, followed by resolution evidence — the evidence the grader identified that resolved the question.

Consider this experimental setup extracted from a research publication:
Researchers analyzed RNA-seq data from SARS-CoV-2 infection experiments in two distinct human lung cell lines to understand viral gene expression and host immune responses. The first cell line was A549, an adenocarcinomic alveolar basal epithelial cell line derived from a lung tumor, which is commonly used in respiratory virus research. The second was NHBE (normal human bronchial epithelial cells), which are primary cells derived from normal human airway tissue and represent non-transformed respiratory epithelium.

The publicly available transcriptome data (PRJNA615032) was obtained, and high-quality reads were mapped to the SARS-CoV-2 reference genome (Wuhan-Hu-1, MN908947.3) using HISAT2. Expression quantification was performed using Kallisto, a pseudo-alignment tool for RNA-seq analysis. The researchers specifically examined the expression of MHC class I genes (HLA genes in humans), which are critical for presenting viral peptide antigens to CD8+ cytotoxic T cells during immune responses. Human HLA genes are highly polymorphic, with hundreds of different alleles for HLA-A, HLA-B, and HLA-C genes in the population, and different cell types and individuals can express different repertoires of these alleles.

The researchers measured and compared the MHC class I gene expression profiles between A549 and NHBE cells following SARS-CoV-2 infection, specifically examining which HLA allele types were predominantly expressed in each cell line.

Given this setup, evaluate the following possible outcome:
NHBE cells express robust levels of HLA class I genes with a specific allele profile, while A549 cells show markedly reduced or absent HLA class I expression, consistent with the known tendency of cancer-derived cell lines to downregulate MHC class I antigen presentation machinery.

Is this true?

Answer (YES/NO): NO